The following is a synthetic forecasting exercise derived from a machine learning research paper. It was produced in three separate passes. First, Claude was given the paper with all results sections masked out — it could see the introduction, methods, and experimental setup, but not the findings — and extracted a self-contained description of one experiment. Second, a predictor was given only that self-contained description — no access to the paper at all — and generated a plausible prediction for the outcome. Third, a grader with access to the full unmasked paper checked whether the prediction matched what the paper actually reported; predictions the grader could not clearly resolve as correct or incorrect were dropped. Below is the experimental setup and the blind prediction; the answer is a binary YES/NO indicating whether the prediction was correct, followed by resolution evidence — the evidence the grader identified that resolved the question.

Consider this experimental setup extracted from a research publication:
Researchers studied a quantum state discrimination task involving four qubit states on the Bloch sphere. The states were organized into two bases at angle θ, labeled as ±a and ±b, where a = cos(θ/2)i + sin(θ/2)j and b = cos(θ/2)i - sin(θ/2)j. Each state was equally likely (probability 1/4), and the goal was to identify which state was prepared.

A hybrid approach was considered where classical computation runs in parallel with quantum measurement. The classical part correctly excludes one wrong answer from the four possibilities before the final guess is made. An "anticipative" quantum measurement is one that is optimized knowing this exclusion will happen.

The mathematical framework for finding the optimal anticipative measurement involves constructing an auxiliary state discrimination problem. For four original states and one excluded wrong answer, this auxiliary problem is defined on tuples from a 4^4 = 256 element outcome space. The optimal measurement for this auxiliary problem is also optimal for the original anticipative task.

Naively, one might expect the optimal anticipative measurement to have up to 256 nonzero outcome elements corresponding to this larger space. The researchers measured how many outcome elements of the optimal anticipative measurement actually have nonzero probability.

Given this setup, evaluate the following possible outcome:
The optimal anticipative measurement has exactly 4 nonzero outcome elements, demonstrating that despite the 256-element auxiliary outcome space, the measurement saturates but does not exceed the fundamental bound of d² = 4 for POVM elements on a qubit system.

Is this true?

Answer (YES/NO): YES